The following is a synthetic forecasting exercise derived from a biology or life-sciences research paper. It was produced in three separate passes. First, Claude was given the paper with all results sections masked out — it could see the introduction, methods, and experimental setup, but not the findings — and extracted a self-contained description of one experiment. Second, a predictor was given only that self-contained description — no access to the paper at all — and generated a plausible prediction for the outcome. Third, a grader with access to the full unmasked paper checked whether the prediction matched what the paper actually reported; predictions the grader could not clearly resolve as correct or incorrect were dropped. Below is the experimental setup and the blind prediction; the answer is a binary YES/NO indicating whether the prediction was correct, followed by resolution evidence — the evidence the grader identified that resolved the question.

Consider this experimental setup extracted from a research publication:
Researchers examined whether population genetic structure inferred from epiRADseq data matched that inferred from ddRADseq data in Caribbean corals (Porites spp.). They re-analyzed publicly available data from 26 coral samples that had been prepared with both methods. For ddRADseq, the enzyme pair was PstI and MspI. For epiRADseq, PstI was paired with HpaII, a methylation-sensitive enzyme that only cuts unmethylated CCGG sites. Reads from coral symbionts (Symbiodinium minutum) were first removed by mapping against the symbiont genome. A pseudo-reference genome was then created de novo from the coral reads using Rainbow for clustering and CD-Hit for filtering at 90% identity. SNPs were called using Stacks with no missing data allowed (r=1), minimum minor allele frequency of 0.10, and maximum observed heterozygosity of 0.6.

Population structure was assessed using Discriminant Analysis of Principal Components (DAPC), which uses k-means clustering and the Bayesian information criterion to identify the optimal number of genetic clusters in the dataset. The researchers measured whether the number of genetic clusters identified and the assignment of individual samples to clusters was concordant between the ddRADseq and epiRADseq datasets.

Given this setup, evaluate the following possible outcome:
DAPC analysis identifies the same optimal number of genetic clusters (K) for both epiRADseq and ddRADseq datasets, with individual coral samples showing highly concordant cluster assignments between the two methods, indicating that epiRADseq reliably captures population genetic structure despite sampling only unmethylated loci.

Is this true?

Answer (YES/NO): YES